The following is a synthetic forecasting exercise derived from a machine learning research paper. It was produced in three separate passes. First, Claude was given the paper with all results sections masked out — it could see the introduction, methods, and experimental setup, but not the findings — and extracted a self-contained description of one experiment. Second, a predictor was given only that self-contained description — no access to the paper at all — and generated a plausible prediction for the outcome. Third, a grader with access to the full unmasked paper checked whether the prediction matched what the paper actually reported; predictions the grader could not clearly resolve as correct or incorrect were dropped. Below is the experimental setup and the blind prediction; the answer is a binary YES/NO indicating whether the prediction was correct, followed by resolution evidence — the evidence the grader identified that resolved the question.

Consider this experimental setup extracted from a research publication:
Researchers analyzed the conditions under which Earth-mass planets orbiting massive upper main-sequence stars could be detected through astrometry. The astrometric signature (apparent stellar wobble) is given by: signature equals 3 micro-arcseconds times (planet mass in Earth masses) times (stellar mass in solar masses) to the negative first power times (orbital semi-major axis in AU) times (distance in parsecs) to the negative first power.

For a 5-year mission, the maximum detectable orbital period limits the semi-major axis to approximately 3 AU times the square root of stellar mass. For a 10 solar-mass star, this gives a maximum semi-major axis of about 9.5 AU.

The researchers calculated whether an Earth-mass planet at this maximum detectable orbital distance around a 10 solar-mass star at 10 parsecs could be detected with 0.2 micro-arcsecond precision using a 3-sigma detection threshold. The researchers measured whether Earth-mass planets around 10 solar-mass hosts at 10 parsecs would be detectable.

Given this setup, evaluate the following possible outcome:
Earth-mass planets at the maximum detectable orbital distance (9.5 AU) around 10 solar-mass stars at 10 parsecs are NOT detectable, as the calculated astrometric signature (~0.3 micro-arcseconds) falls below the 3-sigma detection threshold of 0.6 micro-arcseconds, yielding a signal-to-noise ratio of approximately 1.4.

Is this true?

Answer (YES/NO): YES